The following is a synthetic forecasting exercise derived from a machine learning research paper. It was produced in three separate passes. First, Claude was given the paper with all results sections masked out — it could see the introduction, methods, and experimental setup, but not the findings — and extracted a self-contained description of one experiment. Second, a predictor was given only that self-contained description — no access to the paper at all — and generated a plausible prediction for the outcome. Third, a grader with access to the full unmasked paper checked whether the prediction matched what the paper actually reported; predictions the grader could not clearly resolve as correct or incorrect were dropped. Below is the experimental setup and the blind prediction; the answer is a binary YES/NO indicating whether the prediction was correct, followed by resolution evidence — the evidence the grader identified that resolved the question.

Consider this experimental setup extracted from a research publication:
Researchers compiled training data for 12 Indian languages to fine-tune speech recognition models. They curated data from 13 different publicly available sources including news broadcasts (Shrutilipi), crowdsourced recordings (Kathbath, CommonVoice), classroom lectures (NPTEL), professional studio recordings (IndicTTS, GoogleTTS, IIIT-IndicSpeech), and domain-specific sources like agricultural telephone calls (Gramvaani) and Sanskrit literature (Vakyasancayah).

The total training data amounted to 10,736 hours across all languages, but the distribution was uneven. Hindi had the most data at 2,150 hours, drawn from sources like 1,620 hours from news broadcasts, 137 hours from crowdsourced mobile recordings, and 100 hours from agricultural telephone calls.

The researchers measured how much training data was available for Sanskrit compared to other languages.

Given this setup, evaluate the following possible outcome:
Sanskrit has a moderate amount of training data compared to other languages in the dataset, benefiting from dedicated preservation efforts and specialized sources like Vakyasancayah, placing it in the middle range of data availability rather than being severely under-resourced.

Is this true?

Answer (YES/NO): NO